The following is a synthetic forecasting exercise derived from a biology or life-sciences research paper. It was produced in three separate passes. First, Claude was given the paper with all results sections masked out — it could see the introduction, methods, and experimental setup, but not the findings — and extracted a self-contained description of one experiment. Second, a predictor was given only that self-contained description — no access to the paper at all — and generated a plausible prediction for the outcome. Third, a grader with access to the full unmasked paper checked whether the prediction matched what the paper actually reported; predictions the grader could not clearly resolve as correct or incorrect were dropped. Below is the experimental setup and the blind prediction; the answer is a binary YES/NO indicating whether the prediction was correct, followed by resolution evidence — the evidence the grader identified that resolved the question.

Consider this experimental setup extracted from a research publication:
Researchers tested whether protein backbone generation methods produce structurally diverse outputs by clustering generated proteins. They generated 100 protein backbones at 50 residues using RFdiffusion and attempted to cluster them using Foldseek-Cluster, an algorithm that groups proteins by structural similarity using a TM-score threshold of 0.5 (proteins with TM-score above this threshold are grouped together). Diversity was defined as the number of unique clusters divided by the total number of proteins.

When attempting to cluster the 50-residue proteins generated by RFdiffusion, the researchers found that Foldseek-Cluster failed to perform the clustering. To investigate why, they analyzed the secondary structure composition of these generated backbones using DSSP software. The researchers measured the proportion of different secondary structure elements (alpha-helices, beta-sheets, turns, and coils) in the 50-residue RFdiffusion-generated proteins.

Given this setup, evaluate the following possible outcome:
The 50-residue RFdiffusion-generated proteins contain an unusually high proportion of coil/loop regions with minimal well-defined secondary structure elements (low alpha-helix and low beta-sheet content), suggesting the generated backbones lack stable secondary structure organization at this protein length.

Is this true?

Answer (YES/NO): NO